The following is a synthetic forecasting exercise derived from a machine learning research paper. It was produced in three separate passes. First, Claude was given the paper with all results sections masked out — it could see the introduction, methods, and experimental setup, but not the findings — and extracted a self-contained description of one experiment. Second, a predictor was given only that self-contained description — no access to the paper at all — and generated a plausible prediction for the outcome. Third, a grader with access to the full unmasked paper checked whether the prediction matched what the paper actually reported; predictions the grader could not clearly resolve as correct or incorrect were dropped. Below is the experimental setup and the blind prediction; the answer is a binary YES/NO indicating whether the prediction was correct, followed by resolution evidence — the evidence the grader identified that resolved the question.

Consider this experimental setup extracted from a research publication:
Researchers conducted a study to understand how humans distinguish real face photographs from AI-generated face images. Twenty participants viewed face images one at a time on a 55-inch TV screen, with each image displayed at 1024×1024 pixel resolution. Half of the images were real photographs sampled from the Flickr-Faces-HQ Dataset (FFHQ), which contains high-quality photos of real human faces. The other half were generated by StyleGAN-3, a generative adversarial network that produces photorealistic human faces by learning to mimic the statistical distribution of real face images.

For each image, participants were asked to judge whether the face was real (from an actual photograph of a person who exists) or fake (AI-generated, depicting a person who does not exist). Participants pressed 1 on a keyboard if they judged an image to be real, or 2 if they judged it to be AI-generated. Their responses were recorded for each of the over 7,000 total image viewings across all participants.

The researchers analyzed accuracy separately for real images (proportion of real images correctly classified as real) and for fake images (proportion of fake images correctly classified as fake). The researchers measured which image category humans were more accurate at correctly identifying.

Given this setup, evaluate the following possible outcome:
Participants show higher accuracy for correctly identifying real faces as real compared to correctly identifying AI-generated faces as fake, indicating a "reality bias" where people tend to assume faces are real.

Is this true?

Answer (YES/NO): YES